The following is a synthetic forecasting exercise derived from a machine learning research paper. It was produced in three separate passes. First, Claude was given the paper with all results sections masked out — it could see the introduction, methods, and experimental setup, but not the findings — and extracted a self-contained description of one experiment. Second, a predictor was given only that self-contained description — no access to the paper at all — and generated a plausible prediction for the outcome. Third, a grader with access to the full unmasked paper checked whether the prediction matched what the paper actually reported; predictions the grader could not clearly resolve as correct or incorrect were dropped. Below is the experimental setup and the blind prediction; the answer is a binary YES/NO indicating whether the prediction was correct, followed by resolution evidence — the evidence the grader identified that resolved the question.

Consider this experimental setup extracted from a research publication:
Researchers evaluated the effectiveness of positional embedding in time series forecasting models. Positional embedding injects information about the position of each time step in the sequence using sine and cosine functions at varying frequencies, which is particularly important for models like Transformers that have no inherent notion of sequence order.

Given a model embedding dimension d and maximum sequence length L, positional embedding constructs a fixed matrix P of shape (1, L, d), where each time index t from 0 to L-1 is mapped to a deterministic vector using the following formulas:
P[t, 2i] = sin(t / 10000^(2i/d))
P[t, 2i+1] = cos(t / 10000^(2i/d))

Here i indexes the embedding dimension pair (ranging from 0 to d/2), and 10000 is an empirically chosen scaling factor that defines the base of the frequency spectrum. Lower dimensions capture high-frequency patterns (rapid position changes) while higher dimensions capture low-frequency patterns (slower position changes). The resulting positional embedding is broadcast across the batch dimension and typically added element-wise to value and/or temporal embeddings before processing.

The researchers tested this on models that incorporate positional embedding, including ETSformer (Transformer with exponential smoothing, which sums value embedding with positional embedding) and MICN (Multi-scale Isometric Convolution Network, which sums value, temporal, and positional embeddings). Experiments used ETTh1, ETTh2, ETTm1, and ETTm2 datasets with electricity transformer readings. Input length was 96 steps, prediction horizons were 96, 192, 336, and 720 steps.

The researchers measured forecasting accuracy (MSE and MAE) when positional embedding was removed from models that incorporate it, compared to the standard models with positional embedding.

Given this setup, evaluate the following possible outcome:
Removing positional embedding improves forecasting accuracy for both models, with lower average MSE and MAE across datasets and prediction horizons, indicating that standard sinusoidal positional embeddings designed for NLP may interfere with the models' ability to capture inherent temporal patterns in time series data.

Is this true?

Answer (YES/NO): YES